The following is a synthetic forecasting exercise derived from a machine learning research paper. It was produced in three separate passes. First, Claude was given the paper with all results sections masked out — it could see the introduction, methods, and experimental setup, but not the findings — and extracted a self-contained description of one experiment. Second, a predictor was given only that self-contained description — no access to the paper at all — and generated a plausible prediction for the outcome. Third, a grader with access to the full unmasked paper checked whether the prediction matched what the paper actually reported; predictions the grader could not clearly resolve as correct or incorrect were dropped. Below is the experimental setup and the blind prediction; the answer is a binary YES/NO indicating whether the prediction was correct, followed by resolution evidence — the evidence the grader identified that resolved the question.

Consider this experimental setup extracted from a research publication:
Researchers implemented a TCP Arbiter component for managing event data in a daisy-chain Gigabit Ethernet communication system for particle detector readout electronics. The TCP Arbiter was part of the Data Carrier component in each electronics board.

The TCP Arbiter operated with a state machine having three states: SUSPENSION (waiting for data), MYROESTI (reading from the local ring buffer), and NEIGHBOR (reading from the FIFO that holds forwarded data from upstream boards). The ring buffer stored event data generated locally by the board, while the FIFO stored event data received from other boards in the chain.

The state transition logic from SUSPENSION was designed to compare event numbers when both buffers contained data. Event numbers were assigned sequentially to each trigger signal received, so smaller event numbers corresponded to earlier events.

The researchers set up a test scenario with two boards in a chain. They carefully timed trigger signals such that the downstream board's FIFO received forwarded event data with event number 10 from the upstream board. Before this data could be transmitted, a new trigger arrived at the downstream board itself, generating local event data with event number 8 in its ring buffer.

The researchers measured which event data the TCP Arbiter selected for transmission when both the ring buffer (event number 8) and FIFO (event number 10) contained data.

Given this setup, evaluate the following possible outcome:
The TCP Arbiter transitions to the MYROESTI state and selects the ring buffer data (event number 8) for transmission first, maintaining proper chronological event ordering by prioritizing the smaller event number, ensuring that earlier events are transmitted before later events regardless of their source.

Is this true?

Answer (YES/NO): YES